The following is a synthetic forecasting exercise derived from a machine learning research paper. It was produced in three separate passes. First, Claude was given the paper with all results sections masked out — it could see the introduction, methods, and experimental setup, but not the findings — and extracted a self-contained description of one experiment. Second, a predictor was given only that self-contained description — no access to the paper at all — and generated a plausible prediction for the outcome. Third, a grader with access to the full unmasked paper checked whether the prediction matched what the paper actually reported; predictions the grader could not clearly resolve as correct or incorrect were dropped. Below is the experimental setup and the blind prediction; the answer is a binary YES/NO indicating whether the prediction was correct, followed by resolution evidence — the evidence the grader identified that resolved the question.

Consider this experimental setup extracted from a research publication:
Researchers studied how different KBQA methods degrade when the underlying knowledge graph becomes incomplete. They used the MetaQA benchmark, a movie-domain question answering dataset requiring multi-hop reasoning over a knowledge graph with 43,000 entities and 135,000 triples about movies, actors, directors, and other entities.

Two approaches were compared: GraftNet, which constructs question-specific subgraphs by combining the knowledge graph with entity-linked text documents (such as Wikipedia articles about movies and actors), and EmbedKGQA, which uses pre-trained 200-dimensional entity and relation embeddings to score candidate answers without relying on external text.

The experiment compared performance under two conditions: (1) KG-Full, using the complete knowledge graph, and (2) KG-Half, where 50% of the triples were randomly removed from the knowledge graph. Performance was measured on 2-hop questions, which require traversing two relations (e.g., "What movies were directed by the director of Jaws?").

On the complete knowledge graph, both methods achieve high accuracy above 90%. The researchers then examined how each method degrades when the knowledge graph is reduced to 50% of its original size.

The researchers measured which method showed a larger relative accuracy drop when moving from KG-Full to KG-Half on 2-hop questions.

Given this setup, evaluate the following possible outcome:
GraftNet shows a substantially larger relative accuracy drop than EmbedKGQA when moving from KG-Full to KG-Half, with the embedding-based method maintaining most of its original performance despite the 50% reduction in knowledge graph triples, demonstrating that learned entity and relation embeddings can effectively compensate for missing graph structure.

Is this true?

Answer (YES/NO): YES